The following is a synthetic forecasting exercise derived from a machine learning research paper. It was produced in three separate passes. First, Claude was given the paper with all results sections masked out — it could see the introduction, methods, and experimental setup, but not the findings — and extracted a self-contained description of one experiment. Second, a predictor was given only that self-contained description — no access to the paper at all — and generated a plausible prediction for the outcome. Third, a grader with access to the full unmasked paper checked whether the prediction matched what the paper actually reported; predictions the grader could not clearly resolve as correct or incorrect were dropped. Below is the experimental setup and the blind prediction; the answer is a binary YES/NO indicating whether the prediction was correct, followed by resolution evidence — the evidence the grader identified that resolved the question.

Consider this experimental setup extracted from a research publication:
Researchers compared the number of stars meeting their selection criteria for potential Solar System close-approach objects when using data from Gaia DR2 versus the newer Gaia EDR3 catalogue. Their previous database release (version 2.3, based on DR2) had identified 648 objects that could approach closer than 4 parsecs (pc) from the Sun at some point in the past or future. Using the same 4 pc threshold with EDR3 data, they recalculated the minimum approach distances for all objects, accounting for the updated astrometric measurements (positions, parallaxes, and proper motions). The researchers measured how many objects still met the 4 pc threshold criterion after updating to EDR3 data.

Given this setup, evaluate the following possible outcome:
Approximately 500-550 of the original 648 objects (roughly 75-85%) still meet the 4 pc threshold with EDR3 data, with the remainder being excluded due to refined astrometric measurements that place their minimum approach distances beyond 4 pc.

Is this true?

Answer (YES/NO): NO